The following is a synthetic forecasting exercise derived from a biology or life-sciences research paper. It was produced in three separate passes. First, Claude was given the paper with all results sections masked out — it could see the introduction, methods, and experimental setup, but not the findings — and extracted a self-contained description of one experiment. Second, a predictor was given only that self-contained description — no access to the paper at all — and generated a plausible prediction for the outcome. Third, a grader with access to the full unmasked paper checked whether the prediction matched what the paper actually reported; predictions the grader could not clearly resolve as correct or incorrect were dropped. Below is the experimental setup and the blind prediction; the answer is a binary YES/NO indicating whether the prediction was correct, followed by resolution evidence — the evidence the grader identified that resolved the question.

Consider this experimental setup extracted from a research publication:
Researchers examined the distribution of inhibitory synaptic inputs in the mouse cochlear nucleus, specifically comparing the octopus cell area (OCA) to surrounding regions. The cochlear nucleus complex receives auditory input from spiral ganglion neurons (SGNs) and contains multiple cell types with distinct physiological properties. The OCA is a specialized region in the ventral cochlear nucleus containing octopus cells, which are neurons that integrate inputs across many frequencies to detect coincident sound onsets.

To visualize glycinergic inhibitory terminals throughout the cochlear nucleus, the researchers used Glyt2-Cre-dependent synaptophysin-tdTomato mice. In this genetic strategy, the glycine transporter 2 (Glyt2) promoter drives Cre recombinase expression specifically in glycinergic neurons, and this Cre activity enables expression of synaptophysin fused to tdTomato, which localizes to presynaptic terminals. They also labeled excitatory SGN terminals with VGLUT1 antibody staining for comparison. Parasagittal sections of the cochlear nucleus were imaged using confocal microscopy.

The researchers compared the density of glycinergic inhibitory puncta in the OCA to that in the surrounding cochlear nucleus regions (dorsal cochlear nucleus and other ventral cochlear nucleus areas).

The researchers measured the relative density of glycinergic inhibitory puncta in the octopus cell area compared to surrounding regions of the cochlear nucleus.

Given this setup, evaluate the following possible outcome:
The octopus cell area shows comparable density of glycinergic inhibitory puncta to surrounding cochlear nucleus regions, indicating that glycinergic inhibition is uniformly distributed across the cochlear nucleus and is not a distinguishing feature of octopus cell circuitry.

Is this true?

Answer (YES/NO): NO